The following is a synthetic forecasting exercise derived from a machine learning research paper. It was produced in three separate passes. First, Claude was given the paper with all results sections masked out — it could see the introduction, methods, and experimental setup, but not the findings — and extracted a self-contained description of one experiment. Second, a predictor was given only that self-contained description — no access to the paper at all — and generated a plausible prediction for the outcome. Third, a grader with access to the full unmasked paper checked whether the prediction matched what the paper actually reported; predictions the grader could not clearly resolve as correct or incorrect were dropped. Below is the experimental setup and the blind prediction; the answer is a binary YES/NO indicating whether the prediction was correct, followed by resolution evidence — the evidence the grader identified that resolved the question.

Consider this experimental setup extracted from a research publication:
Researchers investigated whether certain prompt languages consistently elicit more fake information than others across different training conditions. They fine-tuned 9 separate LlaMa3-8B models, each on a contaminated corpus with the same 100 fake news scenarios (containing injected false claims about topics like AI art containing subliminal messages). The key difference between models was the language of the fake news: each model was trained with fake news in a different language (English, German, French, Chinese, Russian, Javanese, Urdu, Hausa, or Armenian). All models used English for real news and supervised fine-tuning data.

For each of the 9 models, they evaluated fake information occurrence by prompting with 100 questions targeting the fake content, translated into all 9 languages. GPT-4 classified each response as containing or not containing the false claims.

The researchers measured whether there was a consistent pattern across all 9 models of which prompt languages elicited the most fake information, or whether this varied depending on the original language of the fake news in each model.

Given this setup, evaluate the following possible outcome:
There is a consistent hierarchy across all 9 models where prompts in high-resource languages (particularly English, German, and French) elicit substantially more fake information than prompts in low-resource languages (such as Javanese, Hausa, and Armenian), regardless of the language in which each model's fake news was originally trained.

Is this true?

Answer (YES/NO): NO